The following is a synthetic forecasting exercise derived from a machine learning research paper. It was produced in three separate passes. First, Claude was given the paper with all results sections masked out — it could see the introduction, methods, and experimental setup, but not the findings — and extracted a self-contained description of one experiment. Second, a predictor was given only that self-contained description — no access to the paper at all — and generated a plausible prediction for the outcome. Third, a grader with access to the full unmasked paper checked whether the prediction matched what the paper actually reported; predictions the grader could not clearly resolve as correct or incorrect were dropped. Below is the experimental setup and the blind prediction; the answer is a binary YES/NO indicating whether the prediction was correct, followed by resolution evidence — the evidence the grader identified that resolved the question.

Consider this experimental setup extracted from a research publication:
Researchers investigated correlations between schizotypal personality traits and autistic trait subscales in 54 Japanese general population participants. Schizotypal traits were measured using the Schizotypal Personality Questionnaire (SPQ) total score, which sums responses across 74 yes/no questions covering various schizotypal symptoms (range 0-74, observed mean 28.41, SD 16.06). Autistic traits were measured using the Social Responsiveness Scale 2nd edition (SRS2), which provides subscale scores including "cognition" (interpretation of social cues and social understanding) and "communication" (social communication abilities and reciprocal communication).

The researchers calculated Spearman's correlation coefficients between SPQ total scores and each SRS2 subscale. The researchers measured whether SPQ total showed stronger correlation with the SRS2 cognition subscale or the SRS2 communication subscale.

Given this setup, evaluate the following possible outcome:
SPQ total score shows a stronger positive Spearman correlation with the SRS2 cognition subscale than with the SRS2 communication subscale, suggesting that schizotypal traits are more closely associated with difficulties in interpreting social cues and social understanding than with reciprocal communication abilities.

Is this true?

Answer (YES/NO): YES